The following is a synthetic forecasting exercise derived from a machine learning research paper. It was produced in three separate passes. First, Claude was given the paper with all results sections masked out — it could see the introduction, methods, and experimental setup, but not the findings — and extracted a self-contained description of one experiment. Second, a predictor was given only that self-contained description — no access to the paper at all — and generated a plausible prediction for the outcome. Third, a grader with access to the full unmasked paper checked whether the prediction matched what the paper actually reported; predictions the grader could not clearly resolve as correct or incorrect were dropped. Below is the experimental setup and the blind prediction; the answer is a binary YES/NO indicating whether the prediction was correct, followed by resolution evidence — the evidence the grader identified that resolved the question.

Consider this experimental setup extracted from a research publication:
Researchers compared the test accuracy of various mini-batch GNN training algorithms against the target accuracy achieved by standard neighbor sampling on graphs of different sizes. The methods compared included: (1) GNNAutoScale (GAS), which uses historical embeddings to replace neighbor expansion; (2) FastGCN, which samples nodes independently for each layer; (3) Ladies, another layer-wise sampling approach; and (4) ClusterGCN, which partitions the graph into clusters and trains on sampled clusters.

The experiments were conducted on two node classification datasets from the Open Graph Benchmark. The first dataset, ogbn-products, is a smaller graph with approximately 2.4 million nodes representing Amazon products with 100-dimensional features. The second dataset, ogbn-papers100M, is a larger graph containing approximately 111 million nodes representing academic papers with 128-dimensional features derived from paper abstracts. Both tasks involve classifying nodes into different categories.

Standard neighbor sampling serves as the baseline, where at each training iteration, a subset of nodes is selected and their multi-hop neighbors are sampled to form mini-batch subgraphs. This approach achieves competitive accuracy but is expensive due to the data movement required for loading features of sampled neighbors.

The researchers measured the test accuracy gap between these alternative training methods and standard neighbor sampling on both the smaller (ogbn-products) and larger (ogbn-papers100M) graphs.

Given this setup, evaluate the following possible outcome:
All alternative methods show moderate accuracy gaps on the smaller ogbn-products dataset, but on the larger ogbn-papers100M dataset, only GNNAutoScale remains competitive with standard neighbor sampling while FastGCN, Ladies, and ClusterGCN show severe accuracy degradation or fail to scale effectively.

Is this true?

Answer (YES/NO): NO